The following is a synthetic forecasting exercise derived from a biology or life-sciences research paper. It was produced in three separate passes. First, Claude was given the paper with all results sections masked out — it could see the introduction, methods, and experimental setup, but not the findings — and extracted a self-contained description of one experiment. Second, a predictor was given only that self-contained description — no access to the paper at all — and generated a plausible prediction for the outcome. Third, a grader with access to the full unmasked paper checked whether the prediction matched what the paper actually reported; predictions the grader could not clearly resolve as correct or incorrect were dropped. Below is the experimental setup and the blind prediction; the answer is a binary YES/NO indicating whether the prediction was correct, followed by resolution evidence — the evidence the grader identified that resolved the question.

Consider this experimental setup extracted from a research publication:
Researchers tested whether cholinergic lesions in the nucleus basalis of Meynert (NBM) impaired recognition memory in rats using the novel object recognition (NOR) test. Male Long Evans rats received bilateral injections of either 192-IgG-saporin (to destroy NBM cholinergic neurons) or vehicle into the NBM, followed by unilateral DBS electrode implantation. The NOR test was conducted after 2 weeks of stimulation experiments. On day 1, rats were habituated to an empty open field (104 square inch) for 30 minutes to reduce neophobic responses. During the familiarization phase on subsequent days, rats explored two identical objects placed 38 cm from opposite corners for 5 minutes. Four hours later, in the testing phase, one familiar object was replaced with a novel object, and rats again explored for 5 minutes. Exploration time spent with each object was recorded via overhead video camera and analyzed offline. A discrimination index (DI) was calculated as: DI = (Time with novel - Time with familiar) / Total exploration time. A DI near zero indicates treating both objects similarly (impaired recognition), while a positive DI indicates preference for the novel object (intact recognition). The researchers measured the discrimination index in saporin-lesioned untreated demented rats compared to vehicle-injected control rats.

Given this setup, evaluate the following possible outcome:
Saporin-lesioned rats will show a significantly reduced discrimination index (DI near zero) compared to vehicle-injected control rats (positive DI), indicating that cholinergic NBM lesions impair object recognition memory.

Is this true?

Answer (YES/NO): YES